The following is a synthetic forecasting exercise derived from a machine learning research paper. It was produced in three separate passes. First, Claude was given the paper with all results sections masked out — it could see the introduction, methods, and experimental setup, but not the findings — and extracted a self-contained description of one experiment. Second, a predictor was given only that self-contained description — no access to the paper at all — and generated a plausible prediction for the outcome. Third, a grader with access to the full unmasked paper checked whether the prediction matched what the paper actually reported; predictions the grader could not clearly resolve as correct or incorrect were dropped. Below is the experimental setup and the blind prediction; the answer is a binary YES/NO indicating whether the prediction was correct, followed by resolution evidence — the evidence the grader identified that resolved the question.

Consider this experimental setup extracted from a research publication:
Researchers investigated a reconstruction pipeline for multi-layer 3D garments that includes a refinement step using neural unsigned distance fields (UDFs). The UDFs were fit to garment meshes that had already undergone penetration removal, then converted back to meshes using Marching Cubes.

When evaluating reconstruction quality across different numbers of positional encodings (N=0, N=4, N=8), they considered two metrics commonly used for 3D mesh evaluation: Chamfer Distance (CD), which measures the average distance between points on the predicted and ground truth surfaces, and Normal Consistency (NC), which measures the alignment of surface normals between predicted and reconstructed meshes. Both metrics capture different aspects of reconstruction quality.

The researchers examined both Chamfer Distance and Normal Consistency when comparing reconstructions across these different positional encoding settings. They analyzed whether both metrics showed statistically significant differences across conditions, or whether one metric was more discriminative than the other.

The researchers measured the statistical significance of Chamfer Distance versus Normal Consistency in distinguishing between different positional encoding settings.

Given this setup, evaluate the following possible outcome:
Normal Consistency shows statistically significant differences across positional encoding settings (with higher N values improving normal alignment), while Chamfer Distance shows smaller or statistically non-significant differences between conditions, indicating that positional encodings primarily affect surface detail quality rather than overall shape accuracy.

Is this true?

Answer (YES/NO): NO